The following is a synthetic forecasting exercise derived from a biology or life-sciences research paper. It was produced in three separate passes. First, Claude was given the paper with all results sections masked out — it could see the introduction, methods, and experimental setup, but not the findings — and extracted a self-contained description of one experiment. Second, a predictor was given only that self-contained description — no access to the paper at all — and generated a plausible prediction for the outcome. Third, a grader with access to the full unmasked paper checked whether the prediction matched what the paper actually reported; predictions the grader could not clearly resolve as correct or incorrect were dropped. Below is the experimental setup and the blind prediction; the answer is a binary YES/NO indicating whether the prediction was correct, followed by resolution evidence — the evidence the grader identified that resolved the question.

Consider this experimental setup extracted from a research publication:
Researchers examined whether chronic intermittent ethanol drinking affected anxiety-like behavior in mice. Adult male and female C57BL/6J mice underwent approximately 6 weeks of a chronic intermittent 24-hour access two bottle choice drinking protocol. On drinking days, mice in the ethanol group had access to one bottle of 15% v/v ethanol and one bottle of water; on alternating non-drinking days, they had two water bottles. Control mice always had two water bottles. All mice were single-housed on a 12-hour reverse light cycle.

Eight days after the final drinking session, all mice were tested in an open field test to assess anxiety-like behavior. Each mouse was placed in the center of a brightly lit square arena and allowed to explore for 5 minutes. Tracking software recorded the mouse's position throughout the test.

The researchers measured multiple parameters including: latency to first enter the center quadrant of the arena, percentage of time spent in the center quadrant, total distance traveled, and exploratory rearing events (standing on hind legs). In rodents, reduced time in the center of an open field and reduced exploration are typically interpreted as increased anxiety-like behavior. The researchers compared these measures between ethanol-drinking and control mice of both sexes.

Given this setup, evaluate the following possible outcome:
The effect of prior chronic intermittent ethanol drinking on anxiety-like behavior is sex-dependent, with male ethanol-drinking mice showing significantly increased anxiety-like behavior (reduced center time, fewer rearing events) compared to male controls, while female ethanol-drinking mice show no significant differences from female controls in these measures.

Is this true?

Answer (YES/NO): NO